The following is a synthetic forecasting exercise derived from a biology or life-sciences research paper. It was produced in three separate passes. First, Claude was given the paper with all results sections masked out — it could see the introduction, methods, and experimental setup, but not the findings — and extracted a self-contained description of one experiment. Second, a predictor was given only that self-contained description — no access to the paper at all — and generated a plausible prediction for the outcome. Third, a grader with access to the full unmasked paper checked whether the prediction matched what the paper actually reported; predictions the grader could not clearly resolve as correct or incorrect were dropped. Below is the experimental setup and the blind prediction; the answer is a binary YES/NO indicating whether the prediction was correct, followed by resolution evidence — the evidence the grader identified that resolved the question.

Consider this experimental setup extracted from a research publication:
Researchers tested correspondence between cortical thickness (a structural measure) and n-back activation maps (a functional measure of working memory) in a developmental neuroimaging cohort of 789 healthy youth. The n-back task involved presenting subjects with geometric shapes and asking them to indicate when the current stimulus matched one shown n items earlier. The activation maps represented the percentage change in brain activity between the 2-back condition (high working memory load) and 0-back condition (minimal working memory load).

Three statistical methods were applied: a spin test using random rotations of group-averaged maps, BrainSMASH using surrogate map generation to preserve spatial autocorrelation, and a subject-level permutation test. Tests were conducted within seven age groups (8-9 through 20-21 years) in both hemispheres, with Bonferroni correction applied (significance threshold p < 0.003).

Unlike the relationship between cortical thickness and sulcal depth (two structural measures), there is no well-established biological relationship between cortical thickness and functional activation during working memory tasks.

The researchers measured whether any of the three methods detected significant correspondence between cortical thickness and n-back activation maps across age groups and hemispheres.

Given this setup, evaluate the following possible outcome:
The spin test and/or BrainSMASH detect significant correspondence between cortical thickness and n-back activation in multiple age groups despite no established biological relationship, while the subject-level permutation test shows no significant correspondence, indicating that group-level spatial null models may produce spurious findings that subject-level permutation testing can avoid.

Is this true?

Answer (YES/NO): NO